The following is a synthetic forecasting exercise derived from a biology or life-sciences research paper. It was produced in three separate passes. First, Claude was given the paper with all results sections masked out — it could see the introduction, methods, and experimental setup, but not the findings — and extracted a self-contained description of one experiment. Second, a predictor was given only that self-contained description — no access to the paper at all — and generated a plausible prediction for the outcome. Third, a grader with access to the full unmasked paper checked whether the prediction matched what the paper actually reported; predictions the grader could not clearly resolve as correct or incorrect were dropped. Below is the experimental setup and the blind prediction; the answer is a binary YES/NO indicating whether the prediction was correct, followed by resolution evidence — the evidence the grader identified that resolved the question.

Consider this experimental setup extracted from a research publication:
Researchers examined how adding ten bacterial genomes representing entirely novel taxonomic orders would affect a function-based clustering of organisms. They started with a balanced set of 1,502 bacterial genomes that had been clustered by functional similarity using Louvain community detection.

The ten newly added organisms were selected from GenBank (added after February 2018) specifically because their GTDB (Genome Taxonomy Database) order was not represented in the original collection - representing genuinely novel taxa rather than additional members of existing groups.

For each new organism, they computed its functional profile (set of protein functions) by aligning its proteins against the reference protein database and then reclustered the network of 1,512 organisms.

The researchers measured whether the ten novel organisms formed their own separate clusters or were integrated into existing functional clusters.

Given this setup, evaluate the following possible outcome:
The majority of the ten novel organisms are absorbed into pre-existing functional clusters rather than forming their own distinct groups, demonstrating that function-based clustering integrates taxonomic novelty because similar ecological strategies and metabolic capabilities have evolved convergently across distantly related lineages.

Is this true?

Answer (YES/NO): NO